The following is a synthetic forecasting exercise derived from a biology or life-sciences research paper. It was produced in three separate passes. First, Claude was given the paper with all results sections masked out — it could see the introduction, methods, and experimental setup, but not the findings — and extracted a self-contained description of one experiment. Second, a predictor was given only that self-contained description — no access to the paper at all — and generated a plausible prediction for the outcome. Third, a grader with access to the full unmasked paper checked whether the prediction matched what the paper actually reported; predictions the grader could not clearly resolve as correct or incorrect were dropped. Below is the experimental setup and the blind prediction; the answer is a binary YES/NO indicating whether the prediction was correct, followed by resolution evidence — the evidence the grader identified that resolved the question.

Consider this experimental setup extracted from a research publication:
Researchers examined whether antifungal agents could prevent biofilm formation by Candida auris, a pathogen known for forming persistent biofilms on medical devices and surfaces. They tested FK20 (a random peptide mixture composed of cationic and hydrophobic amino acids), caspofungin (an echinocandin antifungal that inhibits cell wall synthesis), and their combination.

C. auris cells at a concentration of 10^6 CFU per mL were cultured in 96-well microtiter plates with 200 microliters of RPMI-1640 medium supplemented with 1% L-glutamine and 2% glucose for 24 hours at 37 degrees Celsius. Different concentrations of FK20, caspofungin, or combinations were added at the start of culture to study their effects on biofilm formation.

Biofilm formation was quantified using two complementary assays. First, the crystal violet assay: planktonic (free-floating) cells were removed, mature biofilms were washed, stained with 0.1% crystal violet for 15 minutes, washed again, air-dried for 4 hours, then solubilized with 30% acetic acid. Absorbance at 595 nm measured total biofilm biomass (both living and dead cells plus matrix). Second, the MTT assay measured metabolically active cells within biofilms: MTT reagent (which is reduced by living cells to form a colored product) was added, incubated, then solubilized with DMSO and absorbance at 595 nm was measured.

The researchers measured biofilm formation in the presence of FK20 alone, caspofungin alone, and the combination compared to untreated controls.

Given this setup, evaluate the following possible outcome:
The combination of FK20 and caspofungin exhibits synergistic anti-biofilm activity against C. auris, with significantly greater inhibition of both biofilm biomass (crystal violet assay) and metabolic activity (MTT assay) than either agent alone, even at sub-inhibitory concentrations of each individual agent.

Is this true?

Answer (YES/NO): YES